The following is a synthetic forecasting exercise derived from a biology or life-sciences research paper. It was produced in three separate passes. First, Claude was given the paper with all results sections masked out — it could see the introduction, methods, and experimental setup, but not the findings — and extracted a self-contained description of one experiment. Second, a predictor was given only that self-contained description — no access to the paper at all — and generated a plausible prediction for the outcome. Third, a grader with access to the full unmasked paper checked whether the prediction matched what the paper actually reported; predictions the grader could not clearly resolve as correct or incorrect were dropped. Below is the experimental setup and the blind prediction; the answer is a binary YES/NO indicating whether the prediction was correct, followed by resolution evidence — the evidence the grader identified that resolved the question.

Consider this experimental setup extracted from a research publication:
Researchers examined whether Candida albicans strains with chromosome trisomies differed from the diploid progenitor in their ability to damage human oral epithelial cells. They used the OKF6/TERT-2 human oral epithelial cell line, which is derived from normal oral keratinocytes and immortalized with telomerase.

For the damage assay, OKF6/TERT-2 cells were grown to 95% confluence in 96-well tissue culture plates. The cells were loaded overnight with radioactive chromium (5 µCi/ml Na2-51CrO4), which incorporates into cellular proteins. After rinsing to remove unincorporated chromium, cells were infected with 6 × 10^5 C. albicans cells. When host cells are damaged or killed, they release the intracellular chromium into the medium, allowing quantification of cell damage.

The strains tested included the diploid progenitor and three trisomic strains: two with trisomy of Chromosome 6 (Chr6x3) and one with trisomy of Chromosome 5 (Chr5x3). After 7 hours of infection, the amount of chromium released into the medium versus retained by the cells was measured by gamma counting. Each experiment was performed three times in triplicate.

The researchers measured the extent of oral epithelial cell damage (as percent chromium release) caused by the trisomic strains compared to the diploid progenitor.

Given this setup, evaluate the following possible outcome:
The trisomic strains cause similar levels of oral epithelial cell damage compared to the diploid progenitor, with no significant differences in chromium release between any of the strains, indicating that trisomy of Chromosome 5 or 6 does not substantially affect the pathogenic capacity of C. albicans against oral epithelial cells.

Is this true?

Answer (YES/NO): NO